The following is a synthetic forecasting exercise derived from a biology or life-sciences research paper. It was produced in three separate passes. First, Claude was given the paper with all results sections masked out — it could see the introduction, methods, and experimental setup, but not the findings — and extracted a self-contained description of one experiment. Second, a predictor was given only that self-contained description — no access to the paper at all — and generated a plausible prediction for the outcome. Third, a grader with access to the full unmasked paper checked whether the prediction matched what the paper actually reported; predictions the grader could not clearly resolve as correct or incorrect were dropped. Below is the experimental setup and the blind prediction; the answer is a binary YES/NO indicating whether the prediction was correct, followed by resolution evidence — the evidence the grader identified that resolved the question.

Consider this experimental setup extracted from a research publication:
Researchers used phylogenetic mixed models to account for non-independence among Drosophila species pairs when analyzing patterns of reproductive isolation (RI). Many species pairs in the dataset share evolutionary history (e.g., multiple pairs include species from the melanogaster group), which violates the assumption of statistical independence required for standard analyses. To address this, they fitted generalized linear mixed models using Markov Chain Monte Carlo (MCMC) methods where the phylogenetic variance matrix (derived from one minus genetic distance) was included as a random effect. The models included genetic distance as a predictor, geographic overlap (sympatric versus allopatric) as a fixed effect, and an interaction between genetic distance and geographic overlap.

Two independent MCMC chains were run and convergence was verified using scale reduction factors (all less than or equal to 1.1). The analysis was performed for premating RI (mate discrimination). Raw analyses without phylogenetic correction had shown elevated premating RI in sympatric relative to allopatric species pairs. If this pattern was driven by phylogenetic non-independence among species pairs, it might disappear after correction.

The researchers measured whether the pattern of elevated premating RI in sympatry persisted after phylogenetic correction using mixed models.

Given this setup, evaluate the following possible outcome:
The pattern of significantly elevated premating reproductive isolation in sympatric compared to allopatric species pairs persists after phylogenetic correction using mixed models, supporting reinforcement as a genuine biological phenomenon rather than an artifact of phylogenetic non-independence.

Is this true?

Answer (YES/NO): YES